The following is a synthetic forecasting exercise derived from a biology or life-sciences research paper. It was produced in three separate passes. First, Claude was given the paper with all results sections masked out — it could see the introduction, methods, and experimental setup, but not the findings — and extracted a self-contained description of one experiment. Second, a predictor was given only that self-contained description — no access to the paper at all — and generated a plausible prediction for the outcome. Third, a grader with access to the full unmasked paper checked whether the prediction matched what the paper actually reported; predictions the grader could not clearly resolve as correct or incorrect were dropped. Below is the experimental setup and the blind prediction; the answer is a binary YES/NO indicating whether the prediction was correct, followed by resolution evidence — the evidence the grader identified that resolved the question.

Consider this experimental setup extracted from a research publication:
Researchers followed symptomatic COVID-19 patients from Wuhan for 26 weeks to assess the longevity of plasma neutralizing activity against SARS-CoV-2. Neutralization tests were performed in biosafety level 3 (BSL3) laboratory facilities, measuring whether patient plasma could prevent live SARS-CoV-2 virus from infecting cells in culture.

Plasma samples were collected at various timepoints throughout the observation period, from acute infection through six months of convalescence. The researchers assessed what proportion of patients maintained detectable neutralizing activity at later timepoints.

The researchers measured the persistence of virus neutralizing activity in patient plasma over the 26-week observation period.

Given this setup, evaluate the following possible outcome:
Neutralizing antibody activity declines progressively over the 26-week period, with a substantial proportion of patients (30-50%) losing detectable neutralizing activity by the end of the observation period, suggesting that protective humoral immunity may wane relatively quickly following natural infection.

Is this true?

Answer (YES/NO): NO